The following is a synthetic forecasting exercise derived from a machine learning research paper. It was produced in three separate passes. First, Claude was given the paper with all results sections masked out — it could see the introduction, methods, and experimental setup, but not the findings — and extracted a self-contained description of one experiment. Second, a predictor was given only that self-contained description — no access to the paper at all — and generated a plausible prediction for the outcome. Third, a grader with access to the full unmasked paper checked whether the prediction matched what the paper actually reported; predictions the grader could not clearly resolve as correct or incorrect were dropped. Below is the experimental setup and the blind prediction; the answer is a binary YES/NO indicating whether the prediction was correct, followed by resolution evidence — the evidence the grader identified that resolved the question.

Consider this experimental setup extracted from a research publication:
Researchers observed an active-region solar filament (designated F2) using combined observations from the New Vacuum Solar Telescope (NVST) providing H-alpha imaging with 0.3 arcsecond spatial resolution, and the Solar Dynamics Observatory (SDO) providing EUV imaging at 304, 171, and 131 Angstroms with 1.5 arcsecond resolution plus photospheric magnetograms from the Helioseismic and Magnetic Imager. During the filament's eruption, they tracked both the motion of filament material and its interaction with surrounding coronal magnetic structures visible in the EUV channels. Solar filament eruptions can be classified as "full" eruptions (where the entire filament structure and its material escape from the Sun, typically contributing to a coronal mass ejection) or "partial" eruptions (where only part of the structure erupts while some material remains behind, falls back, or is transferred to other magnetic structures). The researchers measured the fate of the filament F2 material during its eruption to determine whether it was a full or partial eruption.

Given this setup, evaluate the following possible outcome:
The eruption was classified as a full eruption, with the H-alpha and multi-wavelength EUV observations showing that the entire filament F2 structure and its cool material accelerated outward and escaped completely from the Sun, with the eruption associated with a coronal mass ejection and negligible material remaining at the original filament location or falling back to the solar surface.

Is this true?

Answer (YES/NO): NO